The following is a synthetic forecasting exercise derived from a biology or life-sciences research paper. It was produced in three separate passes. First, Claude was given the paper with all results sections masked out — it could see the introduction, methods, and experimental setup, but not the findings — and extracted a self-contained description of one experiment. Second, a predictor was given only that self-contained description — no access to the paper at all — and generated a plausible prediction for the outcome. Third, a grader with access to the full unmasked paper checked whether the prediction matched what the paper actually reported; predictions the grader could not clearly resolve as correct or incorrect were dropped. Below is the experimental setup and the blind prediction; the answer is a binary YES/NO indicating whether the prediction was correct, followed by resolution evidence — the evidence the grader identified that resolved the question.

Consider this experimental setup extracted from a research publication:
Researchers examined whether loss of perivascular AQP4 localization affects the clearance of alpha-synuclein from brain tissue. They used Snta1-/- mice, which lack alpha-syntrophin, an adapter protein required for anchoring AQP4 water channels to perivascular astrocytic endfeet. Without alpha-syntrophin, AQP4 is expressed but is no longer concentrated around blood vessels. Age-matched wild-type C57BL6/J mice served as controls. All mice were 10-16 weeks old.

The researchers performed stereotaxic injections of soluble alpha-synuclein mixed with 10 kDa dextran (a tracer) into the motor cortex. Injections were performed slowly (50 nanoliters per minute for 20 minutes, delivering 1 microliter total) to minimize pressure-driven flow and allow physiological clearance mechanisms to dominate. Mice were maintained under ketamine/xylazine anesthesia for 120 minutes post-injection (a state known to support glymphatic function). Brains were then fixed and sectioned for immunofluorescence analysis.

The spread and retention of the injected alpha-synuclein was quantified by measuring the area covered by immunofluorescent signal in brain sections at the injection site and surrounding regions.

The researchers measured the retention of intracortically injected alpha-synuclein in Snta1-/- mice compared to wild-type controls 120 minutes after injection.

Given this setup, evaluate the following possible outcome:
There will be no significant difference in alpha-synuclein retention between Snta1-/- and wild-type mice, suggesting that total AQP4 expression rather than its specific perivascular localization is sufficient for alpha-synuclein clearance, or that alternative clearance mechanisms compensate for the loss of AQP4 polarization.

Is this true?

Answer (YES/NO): NO